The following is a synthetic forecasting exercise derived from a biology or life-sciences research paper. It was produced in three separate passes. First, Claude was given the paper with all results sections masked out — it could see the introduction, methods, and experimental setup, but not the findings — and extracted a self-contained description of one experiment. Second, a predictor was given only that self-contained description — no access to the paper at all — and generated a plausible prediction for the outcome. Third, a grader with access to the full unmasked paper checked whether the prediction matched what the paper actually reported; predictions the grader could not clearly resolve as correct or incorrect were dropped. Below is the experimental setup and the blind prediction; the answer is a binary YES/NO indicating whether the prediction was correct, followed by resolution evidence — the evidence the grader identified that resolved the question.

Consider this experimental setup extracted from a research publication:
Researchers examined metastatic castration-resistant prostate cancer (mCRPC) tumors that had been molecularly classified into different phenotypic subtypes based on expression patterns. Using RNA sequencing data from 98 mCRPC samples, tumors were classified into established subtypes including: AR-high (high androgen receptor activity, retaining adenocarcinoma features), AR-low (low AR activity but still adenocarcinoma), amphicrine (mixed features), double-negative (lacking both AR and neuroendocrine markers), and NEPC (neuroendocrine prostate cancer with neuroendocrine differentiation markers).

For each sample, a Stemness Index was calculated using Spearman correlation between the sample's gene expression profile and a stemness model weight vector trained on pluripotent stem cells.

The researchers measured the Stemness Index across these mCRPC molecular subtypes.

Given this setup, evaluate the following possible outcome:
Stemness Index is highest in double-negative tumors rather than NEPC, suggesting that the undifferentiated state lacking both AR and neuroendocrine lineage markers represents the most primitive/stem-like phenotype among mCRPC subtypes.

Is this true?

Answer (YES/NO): YES